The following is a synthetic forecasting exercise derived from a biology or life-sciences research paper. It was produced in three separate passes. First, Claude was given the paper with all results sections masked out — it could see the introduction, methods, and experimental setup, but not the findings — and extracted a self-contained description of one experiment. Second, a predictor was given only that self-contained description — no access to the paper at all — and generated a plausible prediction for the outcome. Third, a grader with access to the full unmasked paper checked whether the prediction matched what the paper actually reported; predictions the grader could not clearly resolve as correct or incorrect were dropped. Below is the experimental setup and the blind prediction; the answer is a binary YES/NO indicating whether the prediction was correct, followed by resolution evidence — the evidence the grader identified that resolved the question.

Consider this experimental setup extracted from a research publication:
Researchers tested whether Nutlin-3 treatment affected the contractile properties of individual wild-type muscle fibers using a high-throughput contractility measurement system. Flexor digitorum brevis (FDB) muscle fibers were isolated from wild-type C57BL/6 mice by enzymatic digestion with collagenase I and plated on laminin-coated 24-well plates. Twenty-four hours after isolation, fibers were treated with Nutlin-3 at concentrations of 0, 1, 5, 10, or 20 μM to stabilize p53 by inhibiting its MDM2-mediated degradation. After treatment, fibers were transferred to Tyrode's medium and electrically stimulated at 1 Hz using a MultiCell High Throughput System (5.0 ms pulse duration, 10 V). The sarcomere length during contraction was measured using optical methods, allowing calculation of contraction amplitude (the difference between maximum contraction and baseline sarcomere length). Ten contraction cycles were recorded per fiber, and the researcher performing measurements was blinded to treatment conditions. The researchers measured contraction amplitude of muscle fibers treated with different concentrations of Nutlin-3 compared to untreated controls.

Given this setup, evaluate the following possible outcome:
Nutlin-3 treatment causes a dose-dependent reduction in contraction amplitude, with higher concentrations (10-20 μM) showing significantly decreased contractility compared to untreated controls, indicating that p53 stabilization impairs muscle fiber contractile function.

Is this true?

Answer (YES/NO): YES